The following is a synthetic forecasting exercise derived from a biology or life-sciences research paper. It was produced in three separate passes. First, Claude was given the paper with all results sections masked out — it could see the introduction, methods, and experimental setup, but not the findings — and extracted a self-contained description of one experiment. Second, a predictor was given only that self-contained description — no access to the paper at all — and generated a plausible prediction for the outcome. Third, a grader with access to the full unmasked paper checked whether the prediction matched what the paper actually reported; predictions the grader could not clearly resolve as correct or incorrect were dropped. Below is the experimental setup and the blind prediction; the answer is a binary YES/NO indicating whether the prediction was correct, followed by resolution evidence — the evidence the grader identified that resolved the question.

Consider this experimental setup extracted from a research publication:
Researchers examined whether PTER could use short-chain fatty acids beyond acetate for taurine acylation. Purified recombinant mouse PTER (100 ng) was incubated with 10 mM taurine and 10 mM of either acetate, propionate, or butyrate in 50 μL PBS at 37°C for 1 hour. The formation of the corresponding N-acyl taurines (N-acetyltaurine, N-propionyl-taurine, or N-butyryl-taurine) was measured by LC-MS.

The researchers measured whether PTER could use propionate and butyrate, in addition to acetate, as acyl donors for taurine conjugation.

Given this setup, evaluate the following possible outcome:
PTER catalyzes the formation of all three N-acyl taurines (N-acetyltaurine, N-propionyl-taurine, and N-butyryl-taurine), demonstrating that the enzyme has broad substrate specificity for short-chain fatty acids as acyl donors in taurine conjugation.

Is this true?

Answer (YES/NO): NO